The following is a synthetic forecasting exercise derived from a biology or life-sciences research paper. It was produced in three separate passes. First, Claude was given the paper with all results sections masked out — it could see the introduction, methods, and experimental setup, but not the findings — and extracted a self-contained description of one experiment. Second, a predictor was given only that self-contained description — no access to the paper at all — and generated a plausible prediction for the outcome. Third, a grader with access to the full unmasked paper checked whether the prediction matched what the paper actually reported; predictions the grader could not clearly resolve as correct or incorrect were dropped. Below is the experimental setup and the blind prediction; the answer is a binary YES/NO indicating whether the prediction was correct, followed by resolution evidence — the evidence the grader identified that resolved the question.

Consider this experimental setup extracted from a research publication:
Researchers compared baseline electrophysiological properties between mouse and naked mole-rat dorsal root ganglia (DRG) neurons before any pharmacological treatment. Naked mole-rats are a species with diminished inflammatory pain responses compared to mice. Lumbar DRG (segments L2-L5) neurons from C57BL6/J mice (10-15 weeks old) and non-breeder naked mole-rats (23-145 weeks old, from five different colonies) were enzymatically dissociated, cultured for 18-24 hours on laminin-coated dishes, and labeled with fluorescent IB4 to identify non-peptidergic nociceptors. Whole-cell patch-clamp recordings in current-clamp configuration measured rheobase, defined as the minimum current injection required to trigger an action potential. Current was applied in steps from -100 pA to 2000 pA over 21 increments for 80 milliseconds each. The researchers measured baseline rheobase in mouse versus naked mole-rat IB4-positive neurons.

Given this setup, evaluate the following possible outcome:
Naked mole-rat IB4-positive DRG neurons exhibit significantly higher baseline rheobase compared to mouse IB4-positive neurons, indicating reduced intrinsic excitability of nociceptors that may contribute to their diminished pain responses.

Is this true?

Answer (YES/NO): NO